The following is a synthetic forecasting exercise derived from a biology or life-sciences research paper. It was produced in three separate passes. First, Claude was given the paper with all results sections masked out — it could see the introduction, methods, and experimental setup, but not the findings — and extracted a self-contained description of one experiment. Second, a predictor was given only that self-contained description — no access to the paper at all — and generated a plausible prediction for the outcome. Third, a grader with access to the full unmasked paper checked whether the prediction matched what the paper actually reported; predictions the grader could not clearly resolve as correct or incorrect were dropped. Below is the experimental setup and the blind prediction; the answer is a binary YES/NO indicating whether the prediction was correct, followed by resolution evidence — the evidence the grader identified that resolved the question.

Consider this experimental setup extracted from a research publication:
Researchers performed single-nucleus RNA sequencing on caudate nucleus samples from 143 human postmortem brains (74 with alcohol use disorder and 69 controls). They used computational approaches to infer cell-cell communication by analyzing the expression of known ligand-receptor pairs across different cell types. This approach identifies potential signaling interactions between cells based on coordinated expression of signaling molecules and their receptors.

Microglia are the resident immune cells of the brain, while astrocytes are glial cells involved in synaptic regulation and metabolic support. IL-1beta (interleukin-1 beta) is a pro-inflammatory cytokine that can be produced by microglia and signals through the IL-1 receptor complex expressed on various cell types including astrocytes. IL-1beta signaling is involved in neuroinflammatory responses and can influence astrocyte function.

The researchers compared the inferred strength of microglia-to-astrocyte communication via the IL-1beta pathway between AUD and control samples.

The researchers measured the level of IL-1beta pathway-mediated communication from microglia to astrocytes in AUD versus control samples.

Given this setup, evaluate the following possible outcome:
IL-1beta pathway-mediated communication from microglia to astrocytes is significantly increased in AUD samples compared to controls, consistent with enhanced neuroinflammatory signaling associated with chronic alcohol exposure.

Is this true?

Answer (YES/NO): YES